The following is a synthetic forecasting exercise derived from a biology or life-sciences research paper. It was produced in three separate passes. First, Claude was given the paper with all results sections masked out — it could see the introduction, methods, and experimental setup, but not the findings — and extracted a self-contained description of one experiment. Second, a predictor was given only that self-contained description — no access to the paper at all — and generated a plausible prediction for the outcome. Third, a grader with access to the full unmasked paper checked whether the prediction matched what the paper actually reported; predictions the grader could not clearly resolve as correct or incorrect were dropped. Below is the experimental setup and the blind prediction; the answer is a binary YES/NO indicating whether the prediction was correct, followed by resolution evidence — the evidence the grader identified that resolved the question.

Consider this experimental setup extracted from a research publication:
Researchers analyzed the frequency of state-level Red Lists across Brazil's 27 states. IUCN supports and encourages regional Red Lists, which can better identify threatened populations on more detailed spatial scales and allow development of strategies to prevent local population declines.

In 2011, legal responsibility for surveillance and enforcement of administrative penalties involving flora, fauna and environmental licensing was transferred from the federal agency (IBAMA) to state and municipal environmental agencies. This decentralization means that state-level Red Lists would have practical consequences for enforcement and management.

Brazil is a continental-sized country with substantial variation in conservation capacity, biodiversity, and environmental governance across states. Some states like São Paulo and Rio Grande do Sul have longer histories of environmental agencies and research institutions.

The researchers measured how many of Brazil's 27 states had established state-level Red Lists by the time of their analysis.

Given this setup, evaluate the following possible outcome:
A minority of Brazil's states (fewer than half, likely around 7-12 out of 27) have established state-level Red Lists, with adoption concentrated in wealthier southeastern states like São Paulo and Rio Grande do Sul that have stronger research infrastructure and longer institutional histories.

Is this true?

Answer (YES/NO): YES